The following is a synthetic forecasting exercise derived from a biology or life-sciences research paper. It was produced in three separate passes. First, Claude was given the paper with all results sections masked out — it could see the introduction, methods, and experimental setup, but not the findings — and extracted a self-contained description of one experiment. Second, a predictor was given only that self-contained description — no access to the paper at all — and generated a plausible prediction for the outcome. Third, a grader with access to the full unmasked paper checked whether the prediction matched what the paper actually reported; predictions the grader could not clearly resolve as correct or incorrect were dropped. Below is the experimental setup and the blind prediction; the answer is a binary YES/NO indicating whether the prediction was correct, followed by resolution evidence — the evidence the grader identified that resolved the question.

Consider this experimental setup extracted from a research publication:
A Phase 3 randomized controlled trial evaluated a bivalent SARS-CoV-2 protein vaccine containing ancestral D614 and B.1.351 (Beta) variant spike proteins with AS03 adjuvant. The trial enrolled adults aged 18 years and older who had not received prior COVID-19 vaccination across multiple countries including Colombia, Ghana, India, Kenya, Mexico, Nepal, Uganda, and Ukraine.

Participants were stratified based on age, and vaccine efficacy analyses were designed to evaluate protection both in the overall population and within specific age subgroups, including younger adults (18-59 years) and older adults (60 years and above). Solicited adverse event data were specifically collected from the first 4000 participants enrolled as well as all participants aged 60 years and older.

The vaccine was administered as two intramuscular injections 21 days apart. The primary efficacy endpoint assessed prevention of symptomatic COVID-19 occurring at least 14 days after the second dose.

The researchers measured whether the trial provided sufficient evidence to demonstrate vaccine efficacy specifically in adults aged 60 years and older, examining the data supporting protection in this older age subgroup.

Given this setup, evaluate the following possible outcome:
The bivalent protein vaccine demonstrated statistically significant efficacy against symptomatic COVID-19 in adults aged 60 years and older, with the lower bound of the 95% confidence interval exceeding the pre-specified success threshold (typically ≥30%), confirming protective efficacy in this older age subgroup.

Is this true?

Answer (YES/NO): NO